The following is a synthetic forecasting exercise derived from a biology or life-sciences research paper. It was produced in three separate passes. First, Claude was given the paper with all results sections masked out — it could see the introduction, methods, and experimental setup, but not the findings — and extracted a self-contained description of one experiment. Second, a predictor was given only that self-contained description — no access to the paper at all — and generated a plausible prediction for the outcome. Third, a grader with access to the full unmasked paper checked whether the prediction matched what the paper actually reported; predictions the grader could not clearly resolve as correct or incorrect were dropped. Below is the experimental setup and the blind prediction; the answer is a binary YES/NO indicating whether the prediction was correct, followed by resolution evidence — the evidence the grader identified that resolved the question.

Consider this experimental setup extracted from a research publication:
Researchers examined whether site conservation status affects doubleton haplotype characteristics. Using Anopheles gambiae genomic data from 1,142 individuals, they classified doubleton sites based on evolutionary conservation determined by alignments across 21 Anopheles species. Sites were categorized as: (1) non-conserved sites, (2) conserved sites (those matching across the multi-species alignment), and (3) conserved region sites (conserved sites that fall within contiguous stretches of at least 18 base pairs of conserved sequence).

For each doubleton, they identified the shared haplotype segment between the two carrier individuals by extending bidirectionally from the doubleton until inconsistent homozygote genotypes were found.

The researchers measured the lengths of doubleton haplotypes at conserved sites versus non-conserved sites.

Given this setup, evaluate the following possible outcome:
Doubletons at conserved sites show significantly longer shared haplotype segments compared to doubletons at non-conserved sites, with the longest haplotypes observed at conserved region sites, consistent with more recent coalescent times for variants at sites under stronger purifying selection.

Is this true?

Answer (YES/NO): YES